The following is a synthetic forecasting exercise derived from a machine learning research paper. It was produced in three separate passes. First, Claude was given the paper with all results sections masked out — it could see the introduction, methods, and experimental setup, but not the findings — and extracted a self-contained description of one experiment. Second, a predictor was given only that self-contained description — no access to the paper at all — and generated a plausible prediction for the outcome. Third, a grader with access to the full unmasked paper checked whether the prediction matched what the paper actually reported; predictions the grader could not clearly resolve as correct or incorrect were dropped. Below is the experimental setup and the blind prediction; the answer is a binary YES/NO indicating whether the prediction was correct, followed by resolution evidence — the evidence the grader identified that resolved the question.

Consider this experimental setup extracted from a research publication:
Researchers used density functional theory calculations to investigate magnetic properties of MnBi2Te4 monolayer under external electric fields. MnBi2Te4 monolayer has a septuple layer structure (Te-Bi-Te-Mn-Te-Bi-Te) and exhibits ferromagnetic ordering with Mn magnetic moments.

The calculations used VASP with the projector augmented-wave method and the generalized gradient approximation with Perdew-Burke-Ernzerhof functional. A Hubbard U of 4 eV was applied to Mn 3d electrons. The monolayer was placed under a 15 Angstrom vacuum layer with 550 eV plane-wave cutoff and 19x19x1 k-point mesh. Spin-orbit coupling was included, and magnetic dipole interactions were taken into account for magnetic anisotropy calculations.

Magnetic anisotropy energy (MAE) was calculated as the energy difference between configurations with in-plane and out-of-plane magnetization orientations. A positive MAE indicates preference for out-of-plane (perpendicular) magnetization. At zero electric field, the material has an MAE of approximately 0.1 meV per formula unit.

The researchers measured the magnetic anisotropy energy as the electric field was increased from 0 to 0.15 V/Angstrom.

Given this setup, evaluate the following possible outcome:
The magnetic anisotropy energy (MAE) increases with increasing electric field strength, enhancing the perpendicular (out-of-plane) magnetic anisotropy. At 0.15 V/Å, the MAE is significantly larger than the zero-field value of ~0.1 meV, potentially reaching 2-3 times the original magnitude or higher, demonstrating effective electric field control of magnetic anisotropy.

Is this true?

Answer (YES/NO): YES